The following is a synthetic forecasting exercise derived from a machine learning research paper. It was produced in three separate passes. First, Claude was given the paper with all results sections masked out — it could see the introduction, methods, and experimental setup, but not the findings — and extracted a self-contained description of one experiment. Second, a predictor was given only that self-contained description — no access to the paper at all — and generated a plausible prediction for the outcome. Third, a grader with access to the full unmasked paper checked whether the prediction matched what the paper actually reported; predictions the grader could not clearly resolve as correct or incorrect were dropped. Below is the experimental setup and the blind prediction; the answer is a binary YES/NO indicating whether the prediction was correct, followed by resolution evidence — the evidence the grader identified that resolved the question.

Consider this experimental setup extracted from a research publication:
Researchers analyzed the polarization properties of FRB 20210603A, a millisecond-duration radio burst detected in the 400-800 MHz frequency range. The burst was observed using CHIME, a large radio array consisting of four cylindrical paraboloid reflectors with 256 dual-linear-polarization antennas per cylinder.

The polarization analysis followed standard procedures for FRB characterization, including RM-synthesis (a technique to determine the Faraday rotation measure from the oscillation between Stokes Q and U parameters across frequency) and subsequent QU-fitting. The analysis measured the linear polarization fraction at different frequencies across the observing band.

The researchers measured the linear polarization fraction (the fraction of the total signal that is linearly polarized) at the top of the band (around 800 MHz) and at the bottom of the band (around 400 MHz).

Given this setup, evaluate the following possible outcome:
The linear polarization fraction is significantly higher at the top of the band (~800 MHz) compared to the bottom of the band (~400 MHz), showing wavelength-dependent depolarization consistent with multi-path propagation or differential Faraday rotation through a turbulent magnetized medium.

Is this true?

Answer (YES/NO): NO